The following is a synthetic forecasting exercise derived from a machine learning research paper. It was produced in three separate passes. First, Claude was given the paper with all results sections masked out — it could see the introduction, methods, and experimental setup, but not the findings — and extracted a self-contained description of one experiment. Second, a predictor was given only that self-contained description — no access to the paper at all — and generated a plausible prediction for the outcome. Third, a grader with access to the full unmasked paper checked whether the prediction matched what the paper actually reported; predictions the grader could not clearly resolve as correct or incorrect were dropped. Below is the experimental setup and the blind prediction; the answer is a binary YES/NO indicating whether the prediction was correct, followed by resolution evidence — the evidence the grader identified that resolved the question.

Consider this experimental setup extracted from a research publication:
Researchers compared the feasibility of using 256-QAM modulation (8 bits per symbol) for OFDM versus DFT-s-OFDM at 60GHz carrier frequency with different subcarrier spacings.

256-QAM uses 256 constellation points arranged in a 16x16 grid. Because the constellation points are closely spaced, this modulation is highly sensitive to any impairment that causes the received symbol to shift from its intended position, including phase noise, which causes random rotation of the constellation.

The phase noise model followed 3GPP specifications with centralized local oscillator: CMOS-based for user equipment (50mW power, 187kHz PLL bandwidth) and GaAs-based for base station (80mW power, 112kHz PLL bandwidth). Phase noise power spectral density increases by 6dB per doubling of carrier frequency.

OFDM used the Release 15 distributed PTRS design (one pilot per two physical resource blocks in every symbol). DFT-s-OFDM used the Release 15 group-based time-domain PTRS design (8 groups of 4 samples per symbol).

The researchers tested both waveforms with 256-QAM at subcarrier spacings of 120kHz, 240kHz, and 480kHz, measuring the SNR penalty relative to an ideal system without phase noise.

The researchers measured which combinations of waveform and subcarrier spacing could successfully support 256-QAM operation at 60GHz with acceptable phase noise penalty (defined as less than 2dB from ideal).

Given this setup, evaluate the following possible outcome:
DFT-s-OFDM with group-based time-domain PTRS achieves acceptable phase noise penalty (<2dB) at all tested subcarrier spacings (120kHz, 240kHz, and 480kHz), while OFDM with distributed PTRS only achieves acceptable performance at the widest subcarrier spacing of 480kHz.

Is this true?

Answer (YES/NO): NO